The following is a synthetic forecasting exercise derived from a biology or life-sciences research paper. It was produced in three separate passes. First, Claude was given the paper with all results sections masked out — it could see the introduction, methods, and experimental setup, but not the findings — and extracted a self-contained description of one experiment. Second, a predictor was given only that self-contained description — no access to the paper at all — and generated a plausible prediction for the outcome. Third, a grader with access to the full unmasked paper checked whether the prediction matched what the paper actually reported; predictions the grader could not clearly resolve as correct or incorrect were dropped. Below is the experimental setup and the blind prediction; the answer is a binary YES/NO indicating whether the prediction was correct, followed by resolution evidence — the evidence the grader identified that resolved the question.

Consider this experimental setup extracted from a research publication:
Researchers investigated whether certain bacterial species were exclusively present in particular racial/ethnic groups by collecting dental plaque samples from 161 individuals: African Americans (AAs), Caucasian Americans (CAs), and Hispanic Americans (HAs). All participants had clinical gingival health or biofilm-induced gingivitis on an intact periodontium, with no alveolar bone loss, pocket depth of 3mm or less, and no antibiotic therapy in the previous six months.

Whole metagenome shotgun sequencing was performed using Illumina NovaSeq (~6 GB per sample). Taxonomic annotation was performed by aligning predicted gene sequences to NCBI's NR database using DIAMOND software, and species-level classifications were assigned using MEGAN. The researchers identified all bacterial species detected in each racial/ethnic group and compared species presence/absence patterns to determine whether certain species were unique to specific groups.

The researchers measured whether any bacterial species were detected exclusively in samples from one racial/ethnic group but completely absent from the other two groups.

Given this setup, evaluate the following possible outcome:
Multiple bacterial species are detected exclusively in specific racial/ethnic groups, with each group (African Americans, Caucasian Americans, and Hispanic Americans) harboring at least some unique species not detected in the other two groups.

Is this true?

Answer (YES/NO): YES